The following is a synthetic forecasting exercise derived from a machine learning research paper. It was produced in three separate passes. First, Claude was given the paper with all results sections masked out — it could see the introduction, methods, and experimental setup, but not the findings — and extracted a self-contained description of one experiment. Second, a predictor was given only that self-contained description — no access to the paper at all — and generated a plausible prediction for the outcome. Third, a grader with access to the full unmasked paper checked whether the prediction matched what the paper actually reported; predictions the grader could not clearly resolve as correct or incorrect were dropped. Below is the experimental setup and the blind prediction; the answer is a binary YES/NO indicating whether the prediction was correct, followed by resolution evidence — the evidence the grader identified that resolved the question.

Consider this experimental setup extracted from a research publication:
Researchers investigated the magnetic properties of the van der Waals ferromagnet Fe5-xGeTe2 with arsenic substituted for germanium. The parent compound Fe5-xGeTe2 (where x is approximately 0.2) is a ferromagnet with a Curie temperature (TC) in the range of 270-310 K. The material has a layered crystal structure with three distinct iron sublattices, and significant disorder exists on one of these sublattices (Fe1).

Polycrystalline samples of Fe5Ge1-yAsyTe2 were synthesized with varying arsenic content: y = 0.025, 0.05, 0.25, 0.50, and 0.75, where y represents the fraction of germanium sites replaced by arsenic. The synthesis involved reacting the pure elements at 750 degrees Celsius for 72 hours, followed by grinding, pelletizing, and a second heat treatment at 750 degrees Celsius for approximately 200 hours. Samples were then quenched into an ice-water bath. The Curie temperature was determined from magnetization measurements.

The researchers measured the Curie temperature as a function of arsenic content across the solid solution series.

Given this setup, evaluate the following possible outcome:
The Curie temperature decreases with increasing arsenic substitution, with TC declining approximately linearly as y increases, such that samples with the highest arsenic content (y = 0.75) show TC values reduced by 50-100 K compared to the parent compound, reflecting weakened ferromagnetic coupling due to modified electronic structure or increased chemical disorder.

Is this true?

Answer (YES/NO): NO